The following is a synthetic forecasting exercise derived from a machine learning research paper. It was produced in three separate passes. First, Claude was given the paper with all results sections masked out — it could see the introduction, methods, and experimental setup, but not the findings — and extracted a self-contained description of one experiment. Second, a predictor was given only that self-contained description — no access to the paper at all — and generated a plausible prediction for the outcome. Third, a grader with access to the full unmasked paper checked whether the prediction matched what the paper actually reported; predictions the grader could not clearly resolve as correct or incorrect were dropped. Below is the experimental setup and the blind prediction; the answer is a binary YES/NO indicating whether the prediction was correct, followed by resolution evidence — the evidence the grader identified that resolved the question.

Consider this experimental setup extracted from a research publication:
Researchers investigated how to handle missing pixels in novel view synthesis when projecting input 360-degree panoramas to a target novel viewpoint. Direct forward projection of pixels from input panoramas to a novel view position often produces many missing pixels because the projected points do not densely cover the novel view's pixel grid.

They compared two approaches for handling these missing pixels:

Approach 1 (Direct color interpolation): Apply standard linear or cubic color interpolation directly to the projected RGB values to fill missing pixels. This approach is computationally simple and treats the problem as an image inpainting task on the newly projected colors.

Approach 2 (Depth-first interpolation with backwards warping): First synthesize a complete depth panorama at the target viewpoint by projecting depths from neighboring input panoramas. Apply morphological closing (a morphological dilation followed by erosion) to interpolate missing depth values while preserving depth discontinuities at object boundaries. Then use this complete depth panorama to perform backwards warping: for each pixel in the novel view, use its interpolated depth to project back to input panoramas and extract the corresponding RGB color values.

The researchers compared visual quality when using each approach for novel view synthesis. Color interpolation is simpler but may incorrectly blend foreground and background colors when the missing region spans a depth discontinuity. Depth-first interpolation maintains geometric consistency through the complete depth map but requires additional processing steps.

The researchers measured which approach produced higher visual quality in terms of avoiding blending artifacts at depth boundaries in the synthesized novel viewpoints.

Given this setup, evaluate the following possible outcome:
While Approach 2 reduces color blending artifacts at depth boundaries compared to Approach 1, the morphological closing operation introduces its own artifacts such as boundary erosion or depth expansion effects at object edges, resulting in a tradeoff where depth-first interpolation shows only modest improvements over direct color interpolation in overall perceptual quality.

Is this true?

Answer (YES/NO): NO